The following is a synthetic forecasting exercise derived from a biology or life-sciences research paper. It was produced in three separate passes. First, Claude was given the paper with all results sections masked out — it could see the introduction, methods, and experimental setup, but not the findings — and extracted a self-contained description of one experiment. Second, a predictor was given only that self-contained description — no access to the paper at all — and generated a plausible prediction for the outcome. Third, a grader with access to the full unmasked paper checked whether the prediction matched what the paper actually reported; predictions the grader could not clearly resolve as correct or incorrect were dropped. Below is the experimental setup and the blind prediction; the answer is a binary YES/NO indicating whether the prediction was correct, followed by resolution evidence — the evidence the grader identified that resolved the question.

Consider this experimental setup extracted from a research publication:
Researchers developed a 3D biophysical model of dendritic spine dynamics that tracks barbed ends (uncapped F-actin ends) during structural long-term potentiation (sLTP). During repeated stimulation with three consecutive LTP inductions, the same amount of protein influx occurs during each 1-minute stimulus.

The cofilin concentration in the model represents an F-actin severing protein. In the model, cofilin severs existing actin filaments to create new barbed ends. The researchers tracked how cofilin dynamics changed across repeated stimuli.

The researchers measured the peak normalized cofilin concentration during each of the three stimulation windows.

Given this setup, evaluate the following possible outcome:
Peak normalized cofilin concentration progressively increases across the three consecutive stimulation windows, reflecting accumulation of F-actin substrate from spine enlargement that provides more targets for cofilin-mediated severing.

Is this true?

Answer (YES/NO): NO